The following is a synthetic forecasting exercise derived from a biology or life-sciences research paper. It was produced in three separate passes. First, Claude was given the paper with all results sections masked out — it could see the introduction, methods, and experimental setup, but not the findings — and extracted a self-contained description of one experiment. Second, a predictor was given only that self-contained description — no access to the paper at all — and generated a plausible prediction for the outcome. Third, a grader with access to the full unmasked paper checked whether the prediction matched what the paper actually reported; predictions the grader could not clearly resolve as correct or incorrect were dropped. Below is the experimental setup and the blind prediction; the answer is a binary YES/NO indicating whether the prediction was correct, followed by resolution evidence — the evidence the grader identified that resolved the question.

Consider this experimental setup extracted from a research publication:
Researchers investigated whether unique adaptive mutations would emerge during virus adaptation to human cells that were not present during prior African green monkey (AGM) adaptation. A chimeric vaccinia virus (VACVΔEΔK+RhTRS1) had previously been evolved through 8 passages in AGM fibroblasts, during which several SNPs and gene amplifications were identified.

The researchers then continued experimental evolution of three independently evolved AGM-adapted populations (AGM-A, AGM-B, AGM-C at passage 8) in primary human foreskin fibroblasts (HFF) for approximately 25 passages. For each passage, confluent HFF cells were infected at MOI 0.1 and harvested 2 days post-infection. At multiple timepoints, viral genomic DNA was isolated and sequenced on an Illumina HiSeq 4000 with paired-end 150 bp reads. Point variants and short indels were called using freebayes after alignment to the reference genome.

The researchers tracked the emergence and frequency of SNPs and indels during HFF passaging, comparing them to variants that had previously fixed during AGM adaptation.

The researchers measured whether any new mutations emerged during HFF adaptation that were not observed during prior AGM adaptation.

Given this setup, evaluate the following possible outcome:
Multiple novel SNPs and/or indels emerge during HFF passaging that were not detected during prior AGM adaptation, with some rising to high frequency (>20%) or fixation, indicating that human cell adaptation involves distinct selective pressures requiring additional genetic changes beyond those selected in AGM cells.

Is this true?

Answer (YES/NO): YES